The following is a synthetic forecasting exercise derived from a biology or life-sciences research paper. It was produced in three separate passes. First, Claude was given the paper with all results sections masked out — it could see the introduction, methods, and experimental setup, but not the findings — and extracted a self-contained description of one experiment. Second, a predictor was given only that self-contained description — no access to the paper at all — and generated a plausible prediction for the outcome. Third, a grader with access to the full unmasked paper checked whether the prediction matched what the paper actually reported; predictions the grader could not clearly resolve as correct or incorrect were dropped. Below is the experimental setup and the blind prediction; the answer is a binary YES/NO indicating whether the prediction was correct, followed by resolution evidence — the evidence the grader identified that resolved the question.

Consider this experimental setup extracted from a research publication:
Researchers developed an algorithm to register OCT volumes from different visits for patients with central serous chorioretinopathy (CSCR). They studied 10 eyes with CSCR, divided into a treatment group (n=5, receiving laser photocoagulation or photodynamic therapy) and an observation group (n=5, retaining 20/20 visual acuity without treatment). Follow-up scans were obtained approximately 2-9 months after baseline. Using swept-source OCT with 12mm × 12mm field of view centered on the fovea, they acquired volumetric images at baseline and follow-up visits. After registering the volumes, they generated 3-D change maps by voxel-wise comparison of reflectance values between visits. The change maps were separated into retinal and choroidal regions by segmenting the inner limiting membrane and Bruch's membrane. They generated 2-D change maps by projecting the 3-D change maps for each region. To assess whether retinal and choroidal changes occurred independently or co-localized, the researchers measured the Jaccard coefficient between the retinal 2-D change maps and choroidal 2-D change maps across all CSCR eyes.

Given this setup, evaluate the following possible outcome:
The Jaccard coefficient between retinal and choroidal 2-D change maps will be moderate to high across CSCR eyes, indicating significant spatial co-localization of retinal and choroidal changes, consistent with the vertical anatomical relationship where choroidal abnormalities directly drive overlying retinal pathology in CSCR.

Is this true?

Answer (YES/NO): NO